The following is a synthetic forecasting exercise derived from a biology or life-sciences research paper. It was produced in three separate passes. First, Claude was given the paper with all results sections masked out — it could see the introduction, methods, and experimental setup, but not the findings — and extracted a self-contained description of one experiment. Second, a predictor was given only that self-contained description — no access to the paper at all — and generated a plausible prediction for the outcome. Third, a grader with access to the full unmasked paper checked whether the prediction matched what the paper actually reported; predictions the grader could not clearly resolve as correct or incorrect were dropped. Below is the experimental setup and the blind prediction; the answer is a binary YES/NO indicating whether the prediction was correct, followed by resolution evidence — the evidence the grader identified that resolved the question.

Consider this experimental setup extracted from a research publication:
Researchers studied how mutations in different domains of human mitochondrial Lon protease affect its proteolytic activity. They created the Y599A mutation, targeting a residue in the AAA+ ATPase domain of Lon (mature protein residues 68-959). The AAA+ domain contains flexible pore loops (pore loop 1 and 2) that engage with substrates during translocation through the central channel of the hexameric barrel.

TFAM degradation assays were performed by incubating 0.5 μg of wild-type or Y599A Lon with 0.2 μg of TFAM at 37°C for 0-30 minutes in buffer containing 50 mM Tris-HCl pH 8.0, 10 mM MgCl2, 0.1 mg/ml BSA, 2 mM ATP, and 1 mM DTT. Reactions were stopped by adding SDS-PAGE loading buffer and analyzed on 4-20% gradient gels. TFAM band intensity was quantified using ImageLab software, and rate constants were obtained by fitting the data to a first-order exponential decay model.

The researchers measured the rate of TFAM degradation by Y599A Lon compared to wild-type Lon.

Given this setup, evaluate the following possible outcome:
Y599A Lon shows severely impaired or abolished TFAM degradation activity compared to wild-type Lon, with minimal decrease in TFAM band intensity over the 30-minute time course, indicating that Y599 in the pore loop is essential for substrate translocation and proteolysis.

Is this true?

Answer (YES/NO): NO